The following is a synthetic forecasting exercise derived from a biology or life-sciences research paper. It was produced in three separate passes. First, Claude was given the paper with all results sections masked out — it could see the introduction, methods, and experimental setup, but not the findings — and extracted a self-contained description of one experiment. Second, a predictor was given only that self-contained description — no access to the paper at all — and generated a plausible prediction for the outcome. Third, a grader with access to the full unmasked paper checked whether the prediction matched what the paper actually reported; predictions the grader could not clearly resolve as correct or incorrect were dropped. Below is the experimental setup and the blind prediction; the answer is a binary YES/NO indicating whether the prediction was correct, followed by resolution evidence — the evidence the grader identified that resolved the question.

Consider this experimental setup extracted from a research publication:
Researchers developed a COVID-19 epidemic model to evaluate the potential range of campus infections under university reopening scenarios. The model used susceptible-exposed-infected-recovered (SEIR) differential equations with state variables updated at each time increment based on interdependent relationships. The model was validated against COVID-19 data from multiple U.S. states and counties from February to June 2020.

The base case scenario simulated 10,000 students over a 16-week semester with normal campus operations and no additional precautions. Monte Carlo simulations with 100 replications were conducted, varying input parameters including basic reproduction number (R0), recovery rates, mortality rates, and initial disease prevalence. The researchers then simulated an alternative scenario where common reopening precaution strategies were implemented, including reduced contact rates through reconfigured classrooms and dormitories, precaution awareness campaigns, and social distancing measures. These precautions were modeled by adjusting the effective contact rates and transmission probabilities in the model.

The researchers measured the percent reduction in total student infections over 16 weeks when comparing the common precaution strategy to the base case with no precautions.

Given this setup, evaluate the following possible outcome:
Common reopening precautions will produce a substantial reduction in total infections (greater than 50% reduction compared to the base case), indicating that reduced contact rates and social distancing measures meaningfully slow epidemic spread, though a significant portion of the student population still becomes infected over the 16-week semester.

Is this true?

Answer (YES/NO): NO